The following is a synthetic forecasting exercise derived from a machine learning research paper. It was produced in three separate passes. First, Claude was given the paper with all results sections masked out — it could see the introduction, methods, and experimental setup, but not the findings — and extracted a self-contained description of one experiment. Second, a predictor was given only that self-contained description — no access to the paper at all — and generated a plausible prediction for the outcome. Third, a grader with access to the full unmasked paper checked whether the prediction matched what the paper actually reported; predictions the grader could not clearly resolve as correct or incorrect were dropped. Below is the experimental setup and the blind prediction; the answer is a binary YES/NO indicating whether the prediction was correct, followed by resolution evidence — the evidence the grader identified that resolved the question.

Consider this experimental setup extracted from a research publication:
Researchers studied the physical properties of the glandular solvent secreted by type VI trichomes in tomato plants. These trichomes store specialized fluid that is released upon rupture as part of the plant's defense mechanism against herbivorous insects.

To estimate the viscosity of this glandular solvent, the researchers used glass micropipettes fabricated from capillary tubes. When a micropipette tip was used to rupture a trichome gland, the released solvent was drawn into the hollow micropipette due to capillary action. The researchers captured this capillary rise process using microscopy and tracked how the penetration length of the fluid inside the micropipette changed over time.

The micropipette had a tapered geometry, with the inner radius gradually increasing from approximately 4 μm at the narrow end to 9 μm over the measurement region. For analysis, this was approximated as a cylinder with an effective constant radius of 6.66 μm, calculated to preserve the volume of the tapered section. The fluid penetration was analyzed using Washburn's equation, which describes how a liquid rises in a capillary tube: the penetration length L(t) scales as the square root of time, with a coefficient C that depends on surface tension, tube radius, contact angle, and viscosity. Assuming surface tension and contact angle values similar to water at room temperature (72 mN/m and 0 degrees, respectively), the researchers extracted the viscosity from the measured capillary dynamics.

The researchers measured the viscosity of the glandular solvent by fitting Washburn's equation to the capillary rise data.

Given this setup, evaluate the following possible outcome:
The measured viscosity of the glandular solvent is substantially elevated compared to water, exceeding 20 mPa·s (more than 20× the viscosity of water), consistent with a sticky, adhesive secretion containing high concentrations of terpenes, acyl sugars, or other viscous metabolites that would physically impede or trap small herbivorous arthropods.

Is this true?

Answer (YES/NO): YES